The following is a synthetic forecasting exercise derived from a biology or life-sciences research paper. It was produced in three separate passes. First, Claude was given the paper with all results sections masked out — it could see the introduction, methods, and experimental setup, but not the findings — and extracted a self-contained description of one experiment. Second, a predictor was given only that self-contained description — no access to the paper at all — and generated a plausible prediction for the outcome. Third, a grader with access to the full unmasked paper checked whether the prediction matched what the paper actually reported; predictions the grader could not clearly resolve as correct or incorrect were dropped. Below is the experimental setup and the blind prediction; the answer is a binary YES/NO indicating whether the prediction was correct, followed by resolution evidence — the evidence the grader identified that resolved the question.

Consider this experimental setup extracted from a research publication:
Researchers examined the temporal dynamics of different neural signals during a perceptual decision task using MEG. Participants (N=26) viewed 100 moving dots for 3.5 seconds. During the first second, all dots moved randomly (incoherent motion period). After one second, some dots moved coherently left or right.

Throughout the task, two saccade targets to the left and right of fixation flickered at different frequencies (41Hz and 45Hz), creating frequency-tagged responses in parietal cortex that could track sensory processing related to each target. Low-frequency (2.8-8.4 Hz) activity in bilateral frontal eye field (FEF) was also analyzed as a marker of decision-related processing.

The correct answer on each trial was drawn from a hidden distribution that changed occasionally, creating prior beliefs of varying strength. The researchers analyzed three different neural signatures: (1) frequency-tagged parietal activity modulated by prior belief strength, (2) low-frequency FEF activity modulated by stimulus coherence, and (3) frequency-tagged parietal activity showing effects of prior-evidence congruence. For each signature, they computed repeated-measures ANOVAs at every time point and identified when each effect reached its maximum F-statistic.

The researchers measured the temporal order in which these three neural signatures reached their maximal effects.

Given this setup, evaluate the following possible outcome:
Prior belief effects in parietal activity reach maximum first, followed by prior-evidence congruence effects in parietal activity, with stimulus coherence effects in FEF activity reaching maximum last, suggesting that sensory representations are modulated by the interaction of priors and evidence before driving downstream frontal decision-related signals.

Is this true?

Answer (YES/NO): NO